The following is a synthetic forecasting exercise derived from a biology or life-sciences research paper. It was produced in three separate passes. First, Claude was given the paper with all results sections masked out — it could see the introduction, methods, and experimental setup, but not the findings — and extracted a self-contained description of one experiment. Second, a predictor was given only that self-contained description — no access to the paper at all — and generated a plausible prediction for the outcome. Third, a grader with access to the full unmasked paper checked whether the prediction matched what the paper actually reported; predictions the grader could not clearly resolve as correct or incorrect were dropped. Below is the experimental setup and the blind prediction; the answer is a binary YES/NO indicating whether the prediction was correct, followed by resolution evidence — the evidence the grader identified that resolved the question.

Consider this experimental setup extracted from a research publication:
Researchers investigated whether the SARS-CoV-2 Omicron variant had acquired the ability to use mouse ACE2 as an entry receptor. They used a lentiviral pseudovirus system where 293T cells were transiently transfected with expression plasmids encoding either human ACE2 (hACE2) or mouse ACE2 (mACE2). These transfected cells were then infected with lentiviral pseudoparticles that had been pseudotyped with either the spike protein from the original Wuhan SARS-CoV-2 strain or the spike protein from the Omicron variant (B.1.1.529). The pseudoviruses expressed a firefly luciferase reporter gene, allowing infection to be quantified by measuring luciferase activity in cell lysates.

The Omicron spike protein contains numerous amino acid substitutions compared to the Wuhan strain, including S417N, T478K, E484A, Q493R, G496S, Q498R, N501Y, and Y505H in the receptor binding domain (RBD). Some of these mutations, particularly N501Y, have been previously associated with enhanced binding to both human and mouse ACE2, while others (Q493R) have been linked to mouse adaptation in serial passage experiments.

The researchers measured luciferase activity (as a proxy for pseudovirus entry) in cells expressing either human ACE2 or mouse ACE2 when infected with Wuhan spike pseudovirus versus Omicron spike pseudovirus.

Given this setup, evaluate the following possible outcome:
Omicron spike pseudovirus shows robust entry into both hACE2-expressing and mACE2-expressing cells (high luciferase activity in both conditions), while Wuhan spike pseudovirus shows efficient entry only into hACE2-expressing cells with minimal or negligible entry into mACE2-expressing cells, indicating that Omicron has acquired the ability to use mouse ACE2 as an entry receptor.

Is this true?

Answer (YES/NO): YES